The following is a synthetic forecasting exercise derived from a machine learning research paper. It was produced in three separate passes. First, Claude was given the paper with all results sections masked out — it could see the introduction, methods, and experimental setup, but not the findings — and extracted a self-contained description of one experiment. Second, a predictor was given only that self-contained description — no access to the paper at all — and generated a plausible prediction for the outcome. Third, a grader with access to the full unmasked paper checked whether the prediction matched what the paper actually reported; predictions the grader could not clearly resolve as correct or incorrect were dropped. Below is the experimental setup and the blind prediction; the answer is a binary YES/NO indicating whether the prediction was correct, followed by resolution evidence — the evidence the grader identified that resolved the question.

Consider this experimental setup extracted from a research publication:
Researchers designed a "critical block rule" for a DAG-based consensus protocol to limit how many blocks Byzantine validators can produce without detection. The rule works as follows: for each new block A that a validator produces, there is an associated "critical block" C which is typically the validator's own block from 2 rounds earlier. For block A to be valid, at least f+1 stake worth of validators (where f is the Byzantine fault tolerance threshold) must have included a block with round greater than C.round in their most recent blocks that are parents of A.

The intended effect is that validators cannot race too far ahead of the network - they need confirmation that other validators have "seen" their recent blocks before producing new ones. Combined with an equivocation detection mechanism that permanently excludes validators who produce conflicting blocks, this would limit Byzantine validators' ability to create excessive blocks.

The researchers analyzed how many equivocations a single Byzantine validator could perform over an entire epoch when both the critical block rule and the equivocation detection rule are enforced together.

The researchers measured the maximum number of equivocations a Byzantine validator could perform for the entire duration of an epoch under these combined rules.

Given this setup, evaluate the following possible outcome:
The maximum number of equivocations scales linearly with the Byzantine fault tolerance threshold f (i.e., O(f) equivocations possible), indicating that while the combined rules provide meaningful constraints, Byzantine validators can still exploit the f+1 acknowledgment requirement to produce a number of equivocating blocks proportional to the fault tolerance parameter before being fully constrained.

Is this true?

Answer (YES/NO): YES